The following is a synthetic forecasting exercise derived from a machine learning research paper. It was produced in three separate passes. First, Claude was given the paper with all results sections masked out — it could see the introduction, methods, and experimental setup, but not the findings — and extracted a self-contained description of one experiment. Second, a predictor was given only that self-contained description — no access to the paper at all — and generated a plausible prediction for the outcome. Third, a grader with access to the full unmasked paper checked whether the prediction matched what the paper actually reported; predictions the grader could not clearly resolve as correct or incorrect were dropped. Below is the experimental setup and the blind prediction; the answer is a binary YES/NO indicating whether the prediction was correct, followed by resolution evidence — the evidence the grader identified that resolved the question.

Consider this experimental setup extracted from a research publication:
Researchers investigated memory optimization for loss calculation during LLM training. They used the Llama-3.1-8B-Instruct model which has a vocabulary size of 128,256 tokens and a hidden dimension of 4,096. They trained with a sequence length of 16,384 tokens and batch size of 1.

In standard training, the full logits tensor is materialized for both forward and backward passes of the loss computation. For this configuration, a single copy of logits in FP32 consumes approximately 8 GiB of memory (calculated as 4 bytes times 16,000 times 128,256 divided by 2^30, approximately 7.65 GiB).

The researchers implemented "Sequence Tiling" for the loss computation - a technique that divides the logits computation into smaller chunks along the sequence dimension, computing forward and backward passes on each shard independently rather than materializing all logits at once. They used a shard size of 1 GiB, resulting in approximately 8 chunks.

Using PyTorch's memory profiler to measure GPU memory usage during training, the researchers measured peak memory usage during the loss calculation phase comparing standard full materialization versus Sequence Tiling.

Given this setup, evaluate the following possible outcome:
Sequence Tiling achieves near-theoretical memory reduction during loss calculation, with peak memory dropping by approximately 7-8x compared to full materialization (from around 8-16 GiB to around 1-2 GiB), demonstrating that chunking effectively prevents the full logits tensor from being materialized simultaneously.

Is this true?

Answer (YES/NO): NO